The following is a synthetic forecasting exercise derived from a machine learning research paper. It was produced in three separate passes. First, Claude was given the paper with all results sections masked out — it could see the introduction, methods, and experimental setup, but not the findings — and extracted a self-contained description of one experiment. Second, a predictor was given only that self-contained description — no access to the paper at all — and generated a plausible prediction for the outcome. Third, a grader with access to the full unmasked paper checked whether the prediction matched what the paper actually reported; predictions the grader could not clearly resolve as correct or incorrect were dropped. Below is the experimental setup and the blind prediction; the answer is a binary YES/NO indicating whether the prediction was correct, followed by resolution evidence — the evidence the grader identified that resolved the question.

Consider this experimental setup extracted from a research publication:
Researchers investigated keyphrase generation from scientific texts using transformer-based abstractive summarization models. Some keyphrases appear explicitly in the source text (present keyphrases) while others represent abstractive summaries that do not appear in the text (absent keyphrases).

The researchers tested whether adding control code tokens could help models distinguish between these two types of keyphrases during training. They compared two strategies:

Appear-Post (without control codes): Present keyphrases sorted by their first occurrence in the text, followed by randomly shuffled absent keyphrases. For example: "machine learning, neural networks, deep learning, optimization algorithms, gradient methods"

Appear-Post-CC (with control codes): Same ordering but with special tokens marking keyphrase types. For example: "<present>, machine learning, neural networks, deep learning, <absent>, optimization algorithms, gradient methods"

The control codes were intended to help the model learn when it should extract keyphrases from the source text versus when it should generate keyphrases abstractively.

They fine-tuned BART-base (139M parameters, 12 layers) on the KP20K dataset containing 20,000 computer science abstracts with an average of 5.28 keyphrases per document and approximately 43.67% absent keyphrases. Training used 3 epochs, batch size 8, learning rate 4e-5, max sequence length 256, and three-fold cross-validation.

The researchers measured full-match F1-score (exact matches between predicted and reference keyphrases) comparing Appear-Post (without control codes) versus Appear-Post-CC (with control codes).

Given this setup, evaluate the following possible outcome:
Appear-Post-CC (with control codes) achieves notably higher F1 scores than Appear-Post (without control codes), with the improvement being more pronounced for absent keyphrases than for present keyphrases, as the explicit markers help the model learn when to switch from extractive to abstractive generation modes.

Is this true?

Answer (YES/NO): NO